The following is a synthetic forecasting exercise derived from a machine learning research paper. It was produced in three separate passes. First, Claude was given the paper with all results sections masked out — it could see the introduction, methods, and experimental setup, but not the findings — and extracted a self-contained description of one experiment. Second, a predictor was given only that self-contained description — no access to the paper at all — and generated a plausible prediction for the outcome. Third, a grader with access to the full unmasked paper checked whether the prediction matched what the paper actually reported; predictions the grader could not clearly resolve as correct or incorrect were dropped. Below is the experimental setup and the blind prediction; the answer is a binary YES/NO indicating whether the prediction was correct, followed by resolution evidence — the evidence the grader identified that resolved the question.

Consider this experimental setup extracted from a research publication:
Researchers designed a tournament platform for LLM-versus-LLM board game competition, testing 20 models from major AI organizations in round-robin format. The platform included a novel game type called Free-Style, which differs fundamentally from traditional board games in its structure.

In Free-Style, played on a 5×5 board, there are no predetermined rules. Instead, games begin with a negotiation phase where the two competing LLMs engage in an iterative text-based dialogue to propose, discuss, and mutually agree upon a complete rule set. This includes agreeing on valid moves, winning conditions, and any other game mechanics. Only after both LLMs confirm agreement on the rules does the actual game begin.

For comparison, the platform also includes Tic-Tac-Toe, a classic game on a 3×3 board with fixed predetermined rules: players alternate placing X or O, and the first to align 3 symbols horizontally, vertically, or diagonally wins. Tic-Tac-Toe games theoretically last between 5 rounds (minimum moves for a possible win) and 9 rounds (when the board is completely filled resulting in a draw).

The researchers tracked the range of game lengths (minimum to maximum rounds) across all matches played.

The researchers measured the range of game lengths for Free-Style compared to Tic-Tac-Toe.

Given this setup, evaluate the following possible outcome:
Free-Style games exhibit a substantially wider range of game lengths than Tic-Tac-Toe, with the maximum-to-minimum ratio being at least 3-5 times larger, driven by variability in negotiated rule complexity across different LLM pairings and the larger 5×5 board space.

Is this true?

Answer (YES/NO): NO